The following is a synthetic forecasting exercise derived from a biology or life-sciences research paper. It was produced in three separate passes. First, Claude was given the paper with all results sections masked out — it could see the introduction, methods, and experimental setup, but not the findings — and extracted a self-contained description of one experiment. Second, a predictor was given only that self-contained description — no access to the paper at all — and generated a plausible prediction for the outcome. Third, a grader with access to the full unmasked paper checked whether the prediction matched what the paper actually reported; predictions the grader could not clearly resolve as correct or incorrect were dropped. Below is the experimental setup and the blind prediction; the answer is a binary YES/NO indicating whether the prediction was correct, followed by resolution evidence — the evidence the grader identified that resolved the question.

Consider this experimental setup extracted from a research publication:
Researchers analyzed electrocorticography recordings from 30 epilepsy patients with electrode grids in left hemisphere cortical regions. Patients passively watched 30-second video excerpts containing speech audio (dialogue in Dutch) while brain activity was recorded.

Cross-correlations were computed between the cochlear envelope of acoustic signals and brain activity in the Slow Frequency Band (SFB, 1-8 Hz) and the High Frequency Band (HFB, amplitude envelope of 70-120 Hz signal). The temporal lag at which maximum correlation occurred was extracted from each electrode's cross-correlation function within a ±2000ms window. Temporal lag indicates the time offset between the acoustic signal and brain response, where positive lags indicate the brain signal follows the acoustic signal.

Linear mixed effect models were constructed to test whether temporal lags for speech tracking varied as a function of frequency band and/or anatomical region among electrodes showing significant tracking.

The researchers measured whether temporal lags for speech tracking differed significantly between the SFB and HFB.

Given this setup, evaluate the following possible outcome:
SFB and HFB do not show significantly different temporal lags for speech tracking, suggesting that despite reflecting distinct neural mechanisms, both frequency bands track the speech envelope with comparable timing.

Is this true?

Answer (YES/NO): NO